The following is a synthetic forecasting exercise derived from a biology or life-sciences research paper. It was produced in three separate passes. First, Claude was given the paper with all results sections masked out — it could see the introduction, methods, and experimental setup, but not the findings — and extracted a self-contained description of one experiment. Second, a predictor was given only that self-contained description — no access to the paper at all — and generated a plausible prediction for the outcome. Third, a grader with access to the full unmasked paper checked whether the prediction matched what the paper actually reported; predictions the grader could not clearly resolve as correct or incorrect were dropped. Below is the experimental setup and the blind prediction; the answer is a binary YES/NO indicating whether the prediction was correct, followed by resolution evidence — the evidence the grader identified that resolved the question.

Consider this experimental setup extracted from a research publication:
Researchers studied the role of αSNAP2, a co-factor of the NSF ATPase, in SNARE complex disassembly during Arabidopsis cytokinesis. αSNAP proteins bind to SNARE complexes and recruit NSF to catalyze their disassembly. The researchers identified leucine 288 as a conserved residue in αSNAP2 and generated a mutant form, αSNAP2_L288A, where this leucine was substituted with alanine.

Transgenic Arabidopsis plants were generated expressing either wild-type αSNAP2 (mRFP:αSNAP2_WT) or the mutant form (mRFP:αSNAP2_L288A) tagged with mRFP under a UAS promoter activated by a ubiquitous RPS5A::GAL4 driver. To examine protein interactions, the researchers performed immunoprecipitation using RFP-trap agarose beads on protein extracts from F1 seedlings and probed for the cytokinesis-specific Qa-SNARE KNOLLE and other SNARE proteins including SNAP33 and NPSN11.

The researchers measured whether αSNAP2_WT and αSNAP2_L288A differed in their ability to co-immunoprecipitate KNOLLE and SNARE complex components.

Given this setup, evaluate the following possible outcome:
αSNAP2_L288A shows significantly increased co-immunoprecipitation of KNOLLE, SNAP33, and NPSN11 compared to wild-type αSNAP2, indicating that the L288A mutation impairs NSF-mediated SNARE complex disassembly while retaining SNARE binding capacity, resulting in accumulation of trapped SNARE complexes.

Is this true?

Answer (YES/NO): YES